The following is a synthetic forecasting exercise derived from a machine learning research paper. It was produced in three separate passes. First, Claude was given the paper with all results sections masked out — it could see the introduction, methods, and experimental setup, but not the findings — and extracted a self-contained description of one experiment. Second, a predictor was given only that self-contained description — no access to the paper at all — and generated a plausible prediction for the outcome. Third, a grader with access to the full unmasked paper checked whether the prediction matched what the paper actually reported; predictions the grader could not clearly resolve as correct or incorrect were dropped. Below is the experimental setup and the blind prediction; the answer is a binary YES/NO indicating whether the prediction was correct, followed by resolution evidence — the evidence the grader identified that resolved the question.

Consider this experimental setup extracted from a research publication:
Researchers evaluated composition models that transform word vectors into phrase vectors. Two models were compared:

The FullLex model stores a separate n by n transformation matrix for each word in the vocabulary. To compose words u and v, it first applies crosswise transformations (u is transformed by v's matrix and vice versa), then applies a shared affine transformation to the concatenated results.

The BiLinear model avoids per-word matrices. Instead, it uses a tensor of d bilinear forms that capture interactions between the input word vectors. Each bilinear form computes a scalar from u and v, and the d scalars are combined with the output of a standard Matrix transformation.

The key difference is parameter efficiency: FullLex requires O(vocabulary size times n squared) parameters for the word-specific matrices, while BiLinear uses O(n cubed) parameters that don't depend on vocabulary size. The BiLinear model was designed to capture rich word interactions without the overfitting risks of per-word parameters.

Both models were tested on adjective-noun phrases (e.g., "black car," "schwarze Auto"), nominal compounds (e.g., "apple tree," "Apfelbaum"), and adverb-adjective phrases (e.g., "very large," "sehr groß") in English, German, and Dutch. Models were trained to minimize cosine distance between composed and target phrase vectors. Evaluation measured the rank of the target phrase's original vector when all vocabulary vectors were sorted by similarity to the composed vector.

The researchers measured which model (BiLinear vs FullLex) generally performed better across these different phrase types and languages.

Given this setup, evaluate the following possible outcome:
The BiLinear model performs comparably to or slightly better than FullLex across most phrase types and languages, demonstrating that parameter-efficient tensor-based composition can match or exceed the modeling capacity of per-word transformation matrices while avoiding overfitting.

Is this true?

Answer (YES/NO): NO